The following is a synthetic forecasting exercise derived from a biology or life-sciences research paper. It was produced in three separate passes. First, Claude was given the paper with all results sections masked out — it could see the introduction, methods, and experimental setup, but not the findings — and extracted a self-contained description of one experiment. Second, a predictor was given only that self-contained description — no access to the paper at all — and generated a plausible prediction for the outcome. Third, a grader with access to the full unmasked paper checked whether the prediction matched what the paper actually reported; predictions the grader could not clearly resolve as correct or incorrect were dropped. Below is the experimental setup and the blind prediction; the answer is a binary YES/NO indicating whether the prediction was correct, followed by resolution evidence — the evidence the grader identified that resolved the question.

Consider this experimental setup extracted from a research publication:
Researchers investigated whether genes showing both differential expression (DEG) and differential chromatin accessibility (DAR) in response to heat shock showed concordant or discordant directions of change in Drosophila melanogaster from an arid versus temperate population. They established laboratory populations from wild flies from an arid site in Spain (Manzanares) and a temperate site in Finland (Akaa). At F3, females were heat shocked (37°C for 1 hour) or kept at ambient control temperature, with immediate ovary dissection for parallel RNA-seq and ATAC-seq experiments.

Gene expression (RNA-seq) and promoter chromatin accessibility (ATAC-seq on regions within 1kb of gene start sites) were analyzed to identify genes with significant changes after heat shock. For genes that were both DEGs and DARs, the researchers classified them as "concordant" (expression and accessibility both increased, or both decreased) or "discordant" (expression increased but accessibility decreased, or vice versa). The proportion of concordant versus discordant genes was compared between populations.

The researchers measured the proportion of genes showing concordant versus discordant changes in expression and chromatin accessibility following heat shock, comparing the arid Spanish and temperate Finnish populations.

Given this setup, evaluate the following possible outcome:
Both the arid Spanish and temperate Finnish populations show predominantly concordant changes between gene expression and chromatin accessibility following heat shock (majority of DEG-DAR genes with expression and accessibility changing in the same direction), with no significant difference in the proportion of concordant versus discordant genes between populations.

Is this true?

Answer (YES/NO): NO